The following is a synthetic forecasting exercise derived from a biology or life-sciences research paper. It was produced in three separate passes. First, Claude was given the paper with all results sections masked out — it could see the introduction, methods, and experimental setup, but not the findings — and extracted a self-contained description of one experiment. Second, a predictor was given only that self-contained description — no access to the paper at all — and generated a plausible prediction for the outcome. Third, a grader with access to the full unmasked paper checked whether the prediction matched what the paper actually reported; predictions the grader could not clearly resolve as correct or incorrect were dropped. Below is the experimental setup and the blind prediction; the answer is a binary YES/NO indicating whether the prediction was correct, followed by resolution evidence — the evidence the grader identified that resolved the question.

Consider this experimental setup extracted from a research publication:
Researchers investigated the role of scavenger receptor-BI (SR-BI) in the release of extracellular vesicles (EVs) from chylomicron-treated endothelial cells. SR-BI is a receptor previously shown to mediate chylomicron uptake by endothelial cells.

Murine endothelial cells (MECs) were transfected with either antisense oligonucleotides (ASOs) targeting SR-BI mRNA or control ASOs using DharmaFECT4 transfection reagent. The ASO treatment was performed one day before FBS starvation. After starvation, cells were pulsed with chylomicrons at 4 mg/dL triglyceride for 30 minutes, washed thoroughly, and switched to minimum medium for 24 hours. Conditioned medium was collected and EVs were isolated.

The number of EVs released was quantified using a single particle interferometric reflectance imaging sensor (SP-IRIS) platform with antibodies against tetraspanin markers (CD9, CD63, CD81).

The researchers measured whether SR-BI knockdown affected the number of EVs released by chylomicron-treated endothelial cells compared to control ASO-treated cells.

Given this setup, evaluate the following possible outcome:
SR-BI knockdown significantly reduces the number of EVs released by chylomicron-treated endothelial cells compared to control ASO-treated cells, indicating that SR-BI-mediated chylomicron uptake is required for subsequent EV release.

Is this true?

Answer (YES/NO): NO